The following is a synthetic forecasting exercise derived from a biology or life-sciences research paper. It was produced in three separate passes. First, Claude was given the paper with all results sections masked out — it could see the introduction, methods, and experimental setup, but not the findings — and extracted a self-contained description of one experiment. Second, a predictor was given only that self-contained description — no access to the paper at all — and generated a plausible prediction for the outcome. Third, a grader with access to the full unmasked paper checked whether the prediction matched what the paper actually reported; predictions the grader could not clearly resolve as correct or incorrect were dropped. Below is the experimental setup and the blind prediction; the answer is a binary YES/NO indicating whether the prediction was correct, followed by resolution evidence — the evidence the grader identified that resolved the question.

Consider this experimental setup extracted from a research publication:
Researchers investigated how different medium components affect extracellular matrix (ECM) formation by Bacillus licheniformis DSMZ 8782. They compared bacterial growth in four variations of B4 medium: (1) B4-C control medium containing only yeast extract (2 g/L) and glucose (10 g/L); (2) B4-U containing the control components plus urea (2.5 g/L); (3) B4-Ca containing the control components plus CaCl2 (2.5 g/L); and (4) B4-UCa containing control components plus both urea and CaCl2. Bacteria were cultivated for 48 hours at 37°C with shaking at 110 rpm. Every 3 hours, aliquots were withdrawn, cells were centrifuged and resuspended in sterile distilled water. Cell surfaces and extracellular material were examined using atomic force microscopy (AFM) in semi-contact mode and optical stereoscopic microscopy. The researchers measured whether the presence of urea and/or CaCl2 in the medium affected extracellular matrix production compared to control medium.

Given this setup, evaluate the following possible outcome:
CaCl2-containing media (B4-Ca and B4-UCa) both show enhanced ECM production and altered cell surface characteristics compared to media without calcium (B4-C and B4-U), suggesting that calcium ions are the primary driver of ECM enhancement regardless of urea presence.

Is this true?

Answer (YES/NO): NO